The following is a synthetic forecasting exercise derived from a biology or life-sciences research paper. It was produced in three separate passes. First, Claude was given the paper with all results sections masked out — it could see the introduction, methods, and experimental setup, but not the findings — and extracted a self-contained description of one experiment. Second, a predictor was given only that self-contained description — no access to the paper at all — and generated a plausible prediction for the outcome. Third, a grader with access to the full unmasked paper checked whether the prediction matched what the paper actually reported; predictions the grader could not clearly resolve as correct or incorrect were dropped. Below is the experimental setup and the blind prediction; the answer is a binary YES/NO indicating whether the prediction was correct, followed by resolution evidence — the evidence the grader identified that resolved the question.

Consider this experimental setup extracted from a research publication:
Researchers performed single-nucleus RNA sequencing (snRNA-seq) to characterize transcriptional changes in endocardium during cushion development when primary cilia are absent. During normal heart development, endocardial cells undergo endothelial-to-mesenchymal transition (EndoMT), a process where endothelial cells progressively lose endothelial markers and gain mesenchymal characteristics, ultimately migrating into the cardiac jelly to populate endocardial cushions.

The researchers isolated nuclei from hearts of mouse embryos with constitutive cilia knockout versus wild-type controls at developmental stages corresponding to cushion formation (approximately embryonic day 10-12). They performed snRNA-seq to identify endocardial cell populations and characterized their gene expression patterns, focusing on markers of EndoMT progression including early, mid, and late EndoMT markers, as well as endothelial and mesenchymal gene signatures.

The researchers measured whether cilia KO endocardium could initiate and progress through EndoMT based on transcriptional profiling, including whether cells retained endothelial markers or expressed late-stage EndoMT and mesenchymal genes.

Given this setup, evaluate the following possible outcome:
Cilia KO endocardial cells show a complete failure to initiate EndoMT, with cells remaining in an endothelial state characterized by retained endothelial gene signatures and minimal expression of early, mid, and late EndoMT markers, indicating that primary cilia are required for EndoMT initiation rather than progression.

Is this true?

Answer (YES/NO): NO